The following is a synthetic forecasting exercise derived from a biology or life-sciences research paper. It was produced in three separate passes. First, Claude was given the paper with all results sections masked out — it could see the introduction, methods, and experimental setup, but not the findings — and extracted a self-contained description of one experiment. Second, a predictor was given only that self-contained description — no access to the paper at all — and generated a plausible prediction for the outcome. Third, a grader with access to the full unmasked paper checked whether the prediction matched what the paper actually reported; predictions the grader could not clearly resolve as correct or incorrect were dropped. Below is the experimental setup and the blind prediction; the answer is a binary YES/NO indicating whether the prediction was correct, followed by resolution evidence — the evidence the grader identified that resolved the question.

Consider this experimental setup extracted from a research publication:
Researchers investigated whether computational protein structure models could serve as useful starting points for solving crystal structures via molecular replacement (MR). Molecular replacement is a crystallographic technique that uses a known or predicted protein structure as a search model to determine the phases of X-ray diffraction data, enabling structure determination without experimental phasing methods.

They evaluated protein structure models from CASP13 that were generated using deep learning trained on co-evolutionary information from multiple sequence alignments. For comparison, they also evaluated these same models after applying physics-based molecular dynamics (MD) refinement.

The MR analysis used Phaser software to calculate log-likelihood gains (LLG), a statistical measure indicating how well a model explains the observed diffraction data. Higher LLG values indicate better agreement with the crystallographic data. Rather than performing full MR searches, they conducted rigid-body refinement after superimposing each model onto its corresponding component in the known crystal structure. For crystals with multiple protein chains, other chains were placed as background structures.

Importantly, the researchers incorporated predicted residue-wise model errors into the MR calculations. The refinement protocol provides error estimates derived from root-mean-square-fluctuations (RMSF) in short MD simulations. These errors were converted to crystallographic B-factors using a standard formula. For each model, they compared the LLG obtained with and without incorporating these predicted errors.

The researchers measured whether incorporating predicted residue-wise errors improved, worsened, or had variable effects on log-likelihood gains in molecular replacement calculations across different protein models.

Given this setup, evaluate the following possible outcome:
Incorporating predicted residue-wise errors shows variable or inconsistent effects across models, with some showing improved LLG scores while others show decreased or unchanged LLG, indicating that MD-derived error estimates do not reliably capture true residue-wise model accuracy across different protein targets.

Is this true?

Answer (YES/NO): YES